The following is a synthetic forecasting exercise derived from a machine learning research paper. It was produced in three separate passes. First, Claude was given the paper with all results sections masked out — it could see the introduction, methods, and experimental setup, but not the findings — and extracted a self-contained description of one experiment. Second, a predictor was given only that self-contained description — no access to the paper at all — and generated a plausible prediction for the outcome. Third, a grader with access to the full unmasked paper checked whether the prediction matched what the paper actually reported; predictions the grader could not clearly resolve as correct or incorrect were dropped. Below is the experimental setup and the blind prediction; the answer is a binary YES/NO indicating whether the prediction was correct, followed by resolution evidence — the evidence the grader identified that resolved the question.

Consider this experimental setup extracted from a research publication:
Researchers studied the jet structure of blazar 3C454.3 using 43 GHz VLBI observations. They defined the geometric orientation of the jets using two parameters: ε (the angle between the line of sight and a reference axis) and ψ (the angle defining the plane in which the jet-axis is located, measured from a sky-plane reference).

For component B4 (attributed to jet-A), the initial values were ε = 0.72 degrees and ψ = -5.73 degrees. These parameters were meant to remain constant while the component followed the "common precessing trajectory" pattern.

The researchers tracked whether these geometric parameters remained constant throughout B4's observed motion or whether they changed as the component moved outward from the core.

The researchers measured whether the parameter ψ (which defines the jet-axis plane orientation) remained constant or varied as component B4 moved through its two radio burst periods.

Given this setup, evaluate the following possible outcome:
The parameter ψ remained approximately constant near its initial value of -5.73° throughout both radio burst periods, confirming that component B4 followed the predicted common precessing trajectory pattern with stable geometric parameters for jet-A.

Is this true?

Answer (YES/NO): NO